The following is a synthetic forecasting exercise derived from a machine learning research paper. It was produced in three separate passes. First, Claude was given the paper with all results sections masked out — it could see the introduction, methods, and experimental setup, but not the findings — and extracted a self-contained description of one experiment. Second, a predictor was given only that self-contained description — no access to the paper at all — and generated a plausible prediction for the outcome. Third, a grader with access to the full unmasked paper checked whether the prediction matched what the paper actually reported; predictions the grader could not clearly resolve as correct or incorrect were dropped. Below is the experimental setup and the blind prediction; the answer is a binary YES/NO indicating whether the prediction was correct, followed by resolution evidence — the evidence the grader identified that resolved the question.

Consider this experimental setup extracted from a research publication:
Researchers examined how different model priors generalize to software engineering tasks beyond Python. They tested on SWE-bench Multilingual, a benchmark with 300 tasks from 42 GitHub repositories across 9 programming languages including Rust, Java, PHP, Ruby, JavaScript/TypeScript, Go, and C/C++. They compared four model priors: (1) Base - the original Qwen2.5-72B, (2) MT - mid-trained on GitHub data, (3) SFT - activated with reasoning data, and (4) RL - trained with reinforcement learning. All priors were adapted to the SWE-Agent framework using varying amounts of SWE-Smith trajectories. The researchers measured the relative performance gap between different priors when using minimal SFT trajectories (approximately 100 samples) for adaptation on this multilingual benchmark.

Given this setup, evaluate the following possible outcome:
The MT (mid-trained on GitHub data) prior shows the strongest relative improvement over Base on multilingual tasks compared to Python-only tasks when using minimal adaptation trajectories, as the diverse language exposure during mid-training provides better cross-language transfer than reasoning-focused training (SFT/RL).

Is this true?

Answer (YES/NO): NO